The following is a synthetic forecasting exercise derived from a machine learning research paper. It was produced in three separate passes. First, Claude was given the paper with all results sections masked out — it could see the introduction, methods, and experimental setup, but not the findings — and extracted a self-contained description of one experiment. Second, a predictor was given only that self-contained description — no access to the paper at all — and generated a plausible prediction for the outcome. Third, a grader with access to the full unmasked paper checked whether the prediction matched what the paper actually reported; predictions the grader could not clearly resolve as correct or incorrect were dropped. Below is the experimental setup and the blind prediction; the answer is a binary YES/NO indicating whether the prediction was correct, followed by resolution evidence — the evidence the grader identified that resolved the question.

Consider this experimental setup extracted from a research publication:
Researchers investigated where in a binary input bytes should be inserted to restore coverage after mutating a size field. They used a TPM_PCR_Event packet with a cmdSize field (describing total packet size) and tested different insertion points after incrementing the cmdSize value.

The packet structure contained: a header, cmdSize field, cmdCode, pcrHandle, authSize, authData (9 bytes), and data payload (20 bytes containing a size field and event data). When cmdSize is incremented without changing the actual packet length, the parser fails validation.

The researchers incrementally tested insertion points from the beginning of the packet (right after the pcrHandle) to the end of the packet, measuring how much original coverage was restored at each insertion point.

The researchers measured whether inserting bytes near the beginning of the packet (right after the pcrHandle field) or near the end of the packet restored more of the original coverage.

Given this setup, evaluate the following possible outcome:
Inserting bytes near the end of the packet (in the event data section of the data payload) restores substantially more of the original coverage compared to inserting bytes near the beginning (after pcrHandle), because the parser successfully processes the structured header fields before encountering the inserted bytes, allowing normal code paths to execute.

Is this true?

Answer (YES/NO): YES